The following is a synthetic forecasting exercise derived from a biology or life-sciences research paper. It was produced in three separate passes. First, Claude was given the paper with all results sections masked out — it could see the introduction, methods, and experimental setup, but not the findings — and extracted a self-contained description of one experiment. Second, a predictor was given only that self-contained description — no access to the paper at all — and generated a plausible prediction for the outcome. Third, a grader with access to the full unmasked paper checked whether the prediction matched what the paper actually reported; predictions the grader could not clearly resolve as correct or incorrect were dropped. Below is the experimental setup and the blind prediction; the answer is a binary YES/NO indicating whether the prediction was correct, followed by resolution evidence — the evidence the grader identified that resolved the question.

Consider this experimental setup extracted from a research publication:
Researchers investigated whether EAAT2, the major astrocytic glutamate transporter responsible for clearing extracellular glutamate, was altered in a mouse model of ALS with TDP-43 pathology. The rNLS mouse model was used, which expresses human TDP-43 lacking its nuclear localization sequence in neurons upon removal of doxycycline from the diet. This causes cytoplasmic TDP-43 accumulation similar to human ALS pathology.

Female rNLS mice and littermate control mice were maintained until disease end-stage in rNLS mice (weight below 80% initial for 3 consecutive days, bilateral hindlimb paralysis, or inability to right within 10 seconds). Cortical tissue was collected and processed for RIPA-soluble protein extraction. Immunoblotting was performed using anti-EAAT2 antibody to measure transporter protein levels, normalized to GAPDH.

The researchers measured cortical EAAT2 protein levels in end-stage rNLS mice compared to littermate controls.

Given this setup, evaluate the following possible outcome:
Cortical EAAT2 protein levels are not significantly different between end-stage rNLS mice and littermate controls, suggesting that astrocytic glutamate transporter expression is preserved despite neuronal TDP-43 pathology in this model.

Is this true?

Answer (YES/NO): YES